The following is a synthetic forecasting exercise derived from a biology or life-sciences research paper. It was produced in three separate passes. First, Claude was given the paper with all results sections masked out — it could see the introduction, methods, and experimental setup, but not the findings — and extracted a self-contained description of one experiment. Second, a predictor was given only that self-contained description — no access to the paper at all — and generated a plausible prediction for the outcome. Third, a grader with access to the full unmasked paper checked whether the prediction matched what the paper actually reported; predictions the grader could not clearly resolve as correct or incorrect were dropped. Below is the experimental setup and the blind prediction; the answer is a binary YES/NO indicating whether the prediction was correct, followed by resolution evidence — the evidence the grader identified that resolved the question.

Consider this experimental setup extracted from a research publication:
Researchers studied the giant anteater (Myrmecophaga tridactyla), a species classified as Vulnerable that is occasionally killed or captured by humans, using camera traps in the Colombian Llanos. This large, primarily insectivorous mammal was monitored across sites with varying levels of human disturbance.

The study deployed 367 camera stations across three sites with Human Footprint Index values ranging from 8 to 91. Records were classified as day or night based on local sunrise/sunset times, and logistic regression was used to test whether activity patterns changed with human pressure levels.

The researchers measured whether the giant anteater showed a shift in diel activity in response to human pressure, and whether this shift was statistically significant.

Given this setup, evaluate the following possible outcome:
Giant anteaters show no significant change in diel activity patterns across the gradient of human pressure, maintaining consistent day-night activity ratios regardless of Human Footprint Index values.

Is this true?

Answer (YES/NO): YES